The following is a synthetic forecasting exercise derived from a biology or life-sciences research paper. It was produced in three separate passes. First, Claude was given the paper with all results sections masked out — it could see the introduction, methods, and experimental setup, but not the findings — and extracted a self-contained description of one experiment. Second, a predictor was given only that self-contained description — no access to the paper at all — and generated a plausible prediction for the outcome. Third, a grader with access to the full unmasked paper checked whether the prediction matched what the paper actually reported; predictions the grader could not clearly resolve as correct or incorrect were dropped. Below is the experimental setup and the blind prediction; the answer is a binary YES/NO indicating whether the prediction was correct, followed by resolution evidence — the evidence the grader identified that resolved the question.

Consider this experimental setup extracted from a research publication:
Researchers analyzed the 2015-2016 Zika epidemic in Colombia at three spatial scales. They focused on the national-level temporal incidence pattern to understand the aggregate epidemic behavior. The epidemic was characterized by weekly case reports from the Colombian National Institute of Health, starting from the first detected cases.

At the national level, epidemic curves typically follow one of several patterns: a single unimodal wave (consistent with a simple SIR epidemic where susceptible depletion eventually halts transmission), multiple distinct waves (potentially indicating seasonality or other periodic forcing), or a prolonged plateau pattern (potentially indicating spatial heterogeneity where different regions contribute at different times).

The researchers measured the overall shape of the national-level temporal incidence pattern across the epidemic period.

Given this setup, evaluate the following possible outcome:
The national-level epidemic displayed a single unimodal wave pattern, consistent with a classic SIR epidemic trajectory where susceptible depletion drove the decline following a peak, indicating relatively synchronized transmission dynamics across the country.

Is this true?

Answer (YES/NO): NO